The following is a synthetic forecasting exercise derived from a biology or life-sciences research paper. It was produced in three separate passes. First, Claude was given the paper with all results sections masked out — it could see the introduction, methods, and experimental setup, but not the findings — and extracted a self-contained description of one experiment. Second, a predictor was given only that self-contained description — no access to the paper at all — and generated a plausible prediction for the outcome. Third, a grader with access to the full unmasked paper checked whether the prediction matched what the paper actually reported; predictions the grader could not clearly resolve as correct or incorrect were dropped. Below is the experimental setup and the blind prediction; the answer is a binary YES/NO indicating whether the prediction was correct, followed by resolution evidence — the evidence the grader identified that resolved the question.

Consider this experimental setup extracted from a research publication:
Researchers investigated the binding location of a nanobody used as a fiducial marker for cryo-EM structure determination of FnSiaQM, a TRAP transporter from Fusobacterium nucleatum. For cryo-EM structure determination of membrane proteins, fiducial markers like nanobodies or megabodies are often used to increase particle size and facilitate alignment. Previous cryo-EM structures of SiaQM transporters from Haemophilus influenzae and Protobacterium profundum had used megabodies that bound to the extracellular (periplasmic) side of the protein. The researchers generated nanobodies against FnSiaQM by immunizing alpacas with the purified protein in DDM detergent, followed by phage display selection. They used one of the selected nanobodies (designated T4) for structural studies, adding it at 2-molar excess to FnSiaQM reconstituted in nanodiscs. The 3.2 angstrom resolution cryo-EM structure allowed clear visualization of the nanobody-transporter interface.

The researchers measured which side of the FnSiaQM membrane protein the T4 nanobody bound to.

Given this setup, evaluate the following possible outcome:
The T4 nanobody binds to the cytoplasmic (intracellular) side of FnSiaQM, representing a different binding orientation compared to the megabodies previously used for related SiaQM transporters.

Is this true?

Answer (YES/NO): NO